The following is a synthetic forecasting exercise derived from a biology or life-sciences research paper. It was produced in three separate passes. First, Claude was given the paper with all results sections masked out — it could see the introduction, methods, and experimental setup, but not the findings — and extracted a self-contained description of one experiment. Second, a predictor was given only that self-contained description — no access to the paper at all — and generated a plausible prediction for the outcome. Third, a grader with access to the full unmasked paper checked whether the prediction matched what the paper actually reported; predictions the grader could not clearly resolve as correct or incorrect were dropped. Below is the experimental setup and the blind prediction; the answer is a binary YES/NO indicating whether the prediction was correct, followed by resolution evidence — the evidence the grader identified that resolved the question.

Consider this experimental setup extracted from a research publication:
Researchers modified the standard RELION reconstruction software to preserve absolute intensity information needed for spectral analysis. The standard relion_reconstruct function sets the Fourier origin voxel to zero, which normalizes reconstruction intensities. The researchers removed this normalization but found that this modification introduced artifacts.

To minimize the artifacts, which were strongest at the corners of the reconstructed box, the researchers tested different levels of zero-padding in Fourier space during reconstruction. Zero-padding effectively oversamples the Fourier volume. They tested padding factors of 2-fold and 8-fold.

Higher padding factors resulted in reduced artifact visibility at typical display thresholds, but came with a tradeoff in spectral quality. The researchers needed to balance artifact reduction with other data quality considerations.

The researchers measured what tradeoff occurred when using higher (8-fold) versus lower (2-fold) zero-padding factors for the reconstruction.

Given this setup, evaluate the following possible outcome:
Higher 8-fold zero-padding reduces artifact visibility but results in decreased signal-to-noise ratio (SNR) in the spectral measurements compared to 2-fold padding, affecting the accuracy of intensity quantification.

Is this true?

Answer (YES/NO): YES